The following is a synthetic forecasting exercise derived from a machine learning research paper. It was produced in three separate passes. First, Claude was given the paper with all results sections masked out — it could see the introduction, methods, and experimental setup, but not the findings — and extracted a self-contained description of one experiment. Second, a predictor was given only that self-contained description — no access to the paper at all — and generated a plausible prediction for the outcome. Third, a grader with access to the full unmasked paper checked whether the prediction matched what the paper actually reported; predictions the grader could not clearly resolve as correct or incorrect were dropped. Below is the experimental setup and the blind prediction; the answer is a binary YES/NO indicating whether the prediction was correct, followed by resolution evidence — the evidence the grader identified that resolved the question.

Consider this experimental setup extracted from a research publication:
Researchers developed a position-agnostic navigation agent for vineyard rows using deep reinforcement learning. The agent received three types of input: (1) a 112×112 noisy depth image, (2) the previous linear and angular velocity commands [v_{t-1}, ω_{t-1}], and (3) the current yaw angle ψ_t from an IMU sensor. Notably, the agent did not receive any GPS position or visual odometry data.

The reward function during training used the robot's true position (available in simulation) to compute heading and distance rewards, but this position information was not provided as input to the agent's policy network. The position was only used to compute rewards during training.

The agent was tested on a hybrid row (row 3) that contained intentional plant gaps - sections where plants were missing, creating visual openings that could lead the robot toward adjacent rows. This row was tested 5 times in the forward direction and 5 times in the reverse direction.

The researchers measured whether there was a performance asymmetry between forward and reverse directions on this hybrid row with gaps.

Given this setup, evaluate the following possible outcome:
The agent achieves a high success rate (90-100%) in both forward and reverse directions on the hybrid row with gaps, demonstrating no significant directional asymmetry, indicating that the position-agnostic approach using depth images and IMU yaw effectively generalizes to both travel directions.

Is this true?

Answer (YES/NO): NO